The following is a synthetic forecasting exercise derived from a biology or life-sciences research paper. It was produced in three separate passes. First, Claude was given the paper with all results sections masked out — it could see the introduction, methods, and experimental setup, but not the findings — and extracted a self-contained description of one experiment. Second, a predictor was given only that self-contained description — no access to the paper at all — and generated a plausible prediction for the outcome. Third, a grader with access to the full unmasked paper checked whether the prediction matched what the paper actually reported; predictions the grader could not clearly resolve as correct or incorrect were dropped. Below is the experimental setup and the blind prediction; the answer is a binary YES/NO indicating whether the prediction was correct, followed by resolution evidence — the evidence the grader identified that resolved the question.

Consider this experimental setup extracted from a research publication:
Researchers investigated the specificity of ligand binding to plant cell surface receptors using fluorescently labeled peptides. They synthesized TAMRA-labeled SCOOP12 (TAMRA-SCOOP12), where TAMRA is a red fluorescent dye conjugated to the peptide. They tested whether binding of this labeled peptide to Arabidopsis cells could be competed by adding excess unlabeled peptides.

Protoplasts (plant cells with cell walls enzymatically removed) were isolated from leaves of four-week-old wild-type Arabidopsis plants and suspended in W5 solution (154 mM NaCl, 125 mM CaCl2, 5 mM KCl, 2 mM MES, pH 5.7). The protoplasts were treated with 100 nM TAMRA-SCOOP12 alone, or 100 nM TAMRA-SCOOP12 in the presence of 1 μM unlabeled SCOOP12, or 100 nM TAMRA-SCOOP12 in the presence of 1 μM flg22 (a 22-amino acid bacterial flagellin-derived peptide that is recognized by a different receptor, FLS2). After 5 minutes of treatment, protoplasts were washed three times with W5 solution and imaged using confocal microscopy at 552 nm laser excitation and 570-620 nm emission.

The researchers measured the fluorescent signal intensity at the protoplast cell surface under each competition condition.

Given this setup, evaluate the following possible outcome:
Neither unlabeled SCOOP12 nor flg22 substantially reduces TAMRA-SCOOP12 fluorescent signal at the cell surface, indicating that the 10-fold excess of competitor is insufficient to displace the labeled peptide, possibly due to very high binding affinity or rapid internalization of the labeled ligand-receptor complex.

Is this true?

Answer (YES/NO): NO